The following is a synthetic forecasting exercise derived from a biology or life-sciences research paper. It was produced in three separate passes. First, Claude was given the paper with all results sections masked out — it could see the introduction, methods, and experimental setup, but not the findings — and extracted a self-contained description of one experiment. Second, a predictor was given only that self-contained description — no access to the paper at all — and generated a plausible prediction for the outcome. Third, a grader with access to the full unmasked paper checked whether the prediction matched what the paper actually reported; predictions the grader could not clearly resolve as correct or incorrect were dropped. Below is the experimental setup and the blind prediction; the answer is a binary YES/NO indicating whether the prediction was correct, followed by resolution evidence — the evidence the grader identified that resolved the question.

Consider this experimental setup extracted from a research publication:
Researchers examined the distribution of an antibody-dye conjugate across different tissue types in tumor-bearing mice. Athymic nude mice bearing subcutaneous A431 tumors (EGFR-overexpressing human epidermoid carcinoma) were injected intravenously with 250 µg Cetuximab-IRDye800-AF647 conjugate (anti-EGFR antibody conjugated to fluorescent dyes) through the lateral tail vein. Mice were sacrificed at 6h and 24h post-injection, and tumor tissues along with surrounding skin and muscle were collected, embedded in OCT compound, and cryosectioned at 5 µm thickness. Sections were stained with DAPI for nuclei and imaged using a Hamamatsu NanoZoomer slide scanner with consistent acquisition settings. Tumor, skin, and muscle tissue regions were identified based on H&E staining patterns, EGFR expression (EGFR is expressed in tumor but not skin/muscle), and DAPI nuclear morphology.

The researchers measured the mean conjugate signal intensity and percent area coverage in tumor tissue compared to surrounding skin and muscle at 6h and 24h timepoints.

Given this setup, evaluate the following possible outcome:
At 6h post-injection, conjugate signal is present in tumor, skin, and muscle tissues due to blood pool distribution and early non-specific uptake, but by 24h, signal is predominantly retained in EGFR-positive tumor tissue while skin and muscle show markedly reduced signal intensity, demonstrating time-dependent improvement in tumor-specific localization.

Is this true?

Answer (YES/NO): NO